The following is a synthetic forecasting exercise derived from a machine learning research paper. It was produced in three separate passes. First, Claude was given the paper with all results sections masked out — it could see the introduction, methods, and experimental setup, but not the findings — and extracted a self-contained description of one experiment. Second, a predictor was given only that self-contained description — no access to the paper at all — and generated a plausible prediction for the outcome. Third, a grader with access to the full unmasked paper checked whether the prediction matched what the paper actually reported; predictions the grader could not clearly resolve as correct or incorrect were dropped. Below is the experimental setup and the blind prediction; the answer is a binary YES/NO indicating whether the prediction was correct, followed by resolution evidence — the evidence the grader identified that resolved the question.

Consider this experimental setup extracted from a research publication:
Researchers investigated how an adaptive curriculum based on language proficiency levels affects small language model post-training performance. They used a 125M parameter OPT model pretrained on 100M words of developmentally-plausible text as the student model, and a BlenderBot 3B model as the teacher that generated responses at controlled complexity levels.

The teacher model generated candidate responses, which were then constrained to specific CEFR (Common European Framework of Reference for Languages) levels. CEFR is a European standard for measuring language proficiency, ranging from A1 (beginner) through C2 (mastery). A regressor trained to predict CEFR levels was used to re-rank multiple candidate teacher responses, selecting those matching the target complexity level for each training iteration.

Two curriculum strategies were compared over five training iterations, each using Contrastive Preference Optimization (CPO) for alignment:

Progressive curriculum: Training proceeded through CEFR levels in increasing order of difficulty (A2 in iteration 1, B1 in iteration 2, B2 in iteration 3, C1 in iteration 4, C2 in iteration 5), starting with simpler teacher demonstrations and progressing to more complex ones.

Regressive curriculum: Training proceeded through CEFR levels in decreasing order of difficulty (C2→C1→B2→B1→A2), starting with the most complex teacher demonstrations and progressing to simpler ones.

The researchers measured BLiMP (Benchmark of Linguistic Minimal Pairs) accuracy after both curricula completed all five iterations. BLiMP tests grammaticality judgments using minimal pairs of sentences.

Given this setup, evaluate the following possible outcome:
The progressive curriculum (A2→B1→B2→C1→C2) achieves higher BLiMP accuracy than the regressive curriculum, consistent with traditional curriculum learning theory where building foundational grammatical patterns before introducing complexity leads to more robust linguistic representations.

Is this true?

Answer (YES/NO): NO